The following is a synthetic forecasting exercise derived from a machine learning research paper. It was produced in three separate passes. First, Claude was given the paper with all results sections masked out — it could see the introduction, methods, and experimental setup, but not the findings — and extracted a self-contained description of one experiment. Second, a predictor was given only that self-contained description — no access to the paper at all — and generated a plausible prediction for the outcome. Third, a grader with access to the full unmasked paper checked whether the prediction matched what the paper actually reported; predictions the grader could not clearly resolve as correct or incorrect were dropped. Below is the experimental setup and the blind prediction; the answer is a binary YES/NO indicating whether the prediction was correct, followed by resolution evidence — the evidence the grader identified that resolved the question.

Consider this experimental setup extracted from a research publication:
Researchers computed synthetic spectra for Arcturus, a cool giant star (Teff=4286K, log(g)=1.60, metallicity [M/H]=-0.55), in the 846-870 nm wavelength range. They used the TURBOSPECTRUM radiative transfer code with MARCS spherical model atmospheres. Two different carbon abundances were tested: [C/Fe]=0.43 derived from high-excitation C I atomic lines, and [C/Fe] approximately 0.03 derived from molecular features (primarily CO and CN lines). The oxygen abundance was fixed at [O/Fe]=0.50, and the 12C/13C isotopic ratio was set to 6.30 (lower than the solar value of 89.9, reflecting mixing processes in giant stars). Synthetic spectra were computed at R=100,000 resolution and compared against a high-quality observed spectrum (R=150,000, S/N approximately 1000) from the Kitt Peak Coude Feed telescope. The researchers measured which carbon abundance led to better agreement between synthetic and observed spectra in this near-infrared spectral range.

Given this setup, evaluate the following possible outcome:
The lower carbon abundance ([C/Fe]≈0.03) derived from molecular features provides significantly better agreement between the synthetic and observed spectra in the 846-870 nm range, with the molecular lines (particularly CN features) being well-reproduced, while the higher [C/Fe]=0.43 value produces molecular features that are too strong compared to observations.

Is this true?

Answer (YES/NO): NO